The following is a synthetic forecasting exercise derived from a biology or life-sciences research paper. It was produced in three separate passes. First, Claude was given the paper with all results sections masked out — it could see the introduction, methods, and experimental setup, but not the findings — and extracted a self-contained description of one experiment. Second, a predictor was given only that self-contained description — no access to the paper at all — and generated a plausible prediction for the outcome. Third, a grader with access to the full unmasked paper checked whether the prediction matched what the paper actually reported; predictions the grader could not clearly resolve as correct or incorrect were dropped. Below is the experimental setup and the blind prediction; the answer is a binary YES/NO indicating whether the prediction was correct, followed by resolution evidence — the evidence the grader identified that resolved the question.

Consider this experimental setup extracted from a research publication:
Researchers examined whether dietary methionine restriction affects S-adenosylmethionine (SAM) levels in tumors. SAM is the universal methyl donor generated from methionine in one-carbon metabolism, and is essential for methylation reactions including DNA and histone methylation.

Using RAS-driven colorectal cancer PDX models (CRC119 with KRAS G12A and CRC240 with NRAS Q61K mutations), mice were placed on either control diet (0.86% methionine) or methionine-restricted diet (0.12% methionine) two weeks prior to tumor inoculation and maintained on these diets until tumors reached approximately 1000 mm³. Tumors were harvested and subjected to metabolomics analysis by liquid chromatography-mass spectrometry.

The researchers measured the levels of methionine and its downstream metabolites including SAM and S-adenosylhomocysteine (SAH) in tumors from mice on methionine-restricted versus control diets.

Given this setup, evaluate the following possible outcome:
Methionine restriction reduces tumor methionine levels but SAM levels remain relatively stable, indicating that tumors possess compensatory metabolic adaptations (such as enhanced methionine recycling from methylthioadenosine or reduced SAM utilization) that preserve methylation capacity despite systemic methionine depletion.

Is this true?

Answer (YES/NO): YES